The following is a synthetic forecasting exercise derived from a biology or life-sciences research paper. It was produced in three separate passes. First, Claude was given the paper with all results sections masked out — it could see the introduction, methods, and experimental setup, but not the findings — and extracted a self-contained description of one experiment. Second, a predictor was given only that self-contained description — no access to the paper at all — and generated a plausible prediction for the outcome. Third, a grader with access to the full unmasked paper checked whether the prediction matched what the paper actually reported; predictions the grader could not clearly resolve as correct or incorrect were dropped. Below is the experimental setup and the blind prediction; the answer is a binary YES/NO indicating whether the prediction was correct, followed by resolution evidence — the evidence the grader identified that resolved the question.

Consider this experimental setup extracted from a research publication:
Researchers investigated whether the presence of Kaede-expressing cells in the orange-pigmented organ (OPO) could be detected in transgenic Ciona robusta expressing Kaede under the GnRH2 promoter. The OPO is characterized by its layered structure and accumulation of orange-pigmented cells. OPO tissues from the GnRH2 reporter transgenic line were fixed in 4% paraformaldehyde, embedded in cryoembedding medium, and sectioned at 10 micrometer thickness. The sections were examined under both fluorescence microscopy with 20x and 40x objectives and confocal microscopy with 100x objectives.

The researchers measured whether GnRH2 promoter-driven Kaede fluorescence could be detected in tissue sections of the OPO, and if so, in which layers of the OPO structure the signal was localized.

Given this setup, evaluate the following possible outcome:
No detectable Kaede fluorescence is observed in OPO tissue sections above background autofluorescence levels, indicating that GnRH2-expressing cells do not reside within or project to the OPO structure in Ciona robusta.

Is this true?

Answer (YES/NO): NO